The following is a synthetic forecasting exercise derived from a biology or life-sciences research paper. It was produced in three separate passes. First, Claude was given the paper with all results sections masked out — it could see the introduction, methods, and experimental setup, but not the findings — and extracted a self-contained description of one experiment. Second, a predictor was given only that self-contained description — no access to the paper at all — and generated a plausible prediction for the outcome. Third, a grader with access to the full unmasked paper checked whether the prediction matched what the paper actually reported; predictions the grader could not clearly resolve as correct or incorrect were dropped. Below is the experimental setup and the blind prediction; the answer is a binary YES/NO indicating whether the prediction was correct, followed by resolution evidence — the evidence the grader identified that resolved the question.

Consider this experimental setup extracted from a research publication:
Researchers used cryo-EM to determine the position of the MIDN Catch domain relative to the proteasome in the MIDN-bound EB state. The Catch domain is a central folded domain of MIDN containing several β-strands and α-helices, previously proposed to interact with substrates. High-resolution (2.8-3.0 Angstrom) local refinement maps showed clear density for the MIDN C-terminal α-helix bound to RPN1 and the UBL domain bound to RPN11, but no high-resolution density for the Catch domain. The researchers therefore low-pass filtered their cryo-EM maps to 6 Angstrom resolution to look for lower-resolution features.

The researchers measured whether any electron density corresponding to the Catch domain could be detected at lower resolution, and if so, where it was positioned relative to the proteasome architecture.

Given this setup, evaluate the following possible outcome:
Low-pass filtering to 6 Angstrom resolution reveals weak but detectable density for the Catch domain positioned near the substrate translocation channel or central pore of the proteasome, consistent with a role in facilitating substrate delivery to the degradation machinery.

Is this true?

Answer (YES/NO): YES